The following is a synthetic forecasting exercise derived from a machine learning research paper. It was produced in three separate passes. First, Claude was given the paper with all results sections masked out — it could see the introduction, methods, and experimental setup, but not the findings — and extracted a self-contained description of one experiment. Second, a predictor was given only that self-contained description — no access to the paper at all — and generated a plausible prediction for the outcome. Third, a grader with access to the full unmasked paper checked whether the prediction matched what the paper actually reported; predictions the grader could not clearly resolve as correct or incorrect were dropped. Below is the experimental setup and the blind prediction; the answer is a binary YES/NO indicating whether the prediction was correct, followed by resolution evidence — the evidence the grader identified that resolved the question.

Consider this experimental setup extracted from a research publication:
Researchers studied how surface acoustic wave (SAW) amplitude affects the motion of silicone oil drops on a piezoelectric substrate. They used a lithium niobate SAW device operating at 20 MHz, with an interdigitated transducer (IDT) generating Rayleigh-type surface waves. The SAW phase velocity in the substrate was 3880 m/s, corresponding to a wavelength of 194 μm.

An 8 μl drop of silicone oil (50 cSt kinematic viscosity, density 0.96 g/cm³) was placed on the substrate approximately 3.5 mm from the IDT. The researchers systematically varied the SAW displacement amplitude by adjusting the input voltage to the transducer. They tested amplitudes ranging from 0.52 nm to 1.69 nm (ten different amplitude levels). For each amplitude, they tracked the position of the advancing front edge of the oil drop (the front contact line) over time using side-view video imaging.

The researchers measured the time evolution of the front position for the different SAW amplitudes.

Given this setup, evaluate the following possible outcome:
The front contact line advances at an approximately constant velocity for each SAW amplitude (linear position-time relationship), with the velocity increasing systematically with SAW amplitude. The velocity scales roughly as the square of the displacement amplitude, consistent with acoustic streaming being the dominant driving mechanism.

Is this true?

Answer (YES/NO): YES